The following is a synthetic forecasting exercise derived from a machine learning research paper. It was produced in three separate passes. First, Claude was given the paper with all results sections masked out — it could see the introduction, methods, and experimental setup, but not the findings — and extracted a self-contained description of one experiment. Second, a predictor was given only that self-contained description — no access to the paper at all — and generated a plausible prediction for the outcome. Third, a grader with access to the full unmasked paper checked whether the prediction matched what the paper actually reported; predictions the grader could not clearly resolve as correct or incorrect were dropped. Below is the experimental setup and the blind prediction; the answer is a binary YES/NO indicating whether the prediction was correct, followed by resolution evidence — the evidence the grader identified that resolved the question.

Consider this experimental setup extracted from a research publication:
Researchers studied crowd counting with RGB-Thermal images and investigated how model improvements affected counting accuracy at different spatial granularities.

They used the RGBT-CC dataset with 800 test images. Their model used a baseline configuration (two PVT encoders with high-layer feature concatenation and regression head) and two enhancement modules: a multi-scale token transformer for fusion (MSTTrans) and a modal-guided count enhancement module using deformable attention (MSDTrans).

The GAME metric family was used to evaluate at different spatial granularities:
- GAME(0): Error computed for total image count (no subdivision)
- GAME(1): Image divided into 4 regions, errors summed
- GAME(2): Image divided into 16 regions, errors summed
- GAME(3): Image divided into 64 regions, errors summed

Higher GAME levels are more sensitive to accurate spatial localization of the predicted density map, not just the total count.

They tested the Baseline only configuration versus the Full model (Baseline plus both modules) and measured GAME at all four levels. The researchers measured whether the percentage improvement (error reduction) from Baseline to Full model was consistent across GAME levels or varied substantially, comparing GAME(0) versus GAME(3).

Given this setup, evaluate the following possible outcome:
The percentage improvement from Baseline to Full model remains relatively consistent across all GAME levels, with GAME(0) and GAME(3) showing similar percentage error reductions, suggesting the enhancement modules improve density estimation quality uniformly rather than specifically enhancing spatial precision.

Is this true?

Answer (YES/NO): NO